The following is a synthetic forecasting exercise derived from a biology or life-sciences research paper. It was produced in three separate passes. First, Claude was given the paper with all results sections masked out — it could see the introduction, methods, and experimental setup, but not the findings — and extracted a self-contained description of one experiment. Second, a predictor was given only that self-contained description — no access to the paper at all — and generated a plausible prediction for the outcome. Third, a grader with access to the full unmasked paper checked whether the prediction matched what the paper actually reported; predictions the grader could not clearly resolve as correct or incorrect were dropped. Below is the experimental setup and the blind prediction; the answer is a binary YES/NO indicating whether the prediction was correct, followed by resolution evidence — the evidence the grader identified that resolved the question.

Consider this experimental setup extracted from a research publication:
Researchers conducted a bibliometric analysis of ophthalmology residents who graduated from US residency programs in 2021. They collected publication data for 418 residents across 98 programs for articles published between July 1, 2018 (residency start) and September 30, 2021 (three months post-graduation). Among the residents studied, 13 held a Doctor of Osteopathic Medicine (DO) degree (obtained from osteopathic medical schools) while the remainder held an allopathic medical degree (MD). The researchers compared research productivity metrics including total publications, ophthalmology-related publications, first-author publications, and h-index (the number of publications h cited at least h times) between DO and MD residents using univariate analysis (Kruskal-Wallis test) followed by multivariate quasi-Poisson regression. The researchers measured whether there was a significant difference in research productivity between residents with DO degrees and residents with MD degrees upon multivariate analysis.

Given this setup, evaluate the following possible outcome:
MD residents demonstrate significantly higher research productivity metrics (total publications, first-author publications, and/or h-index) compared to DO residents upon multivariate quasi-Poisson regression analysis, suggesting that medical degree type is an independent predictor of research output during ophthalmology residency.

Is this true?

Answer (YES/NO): NO